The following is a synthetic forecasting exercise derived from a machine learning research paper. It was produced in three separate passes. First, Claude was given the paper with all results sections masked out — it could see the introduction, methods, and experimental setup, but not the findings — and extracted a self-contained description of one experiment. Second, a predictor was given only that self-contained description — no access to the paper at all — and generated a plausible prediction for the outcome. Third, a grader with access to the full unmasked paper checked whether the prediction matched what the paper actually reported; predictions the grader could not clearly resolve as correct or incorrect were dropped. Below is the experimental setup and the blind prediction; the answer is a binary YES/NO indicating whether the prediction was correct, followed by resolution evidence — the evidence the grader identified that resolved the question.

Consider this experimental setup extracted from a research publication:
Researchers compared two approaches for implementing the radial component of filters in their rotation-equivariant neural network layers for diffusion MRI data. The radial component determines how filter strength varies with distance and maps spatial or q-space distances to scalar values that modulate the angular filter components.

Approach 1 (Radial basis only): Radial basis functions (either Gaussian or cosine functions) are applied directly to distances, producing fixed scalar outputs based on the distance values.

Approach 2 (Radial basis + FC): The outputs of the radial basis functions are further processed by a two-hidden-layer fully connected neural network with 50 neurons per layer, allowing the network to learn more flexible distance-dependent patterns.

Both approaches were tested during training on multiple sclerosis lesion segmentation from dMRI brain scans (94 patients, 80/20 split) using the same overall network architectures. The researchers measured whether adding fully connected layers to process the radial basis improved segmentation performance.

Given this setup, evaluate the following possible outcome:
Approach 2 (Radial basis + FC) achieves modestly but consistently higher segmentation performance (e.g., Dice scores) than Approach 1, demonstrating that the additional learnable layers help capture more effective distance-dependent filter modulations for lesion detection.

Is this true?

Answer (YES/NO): NO